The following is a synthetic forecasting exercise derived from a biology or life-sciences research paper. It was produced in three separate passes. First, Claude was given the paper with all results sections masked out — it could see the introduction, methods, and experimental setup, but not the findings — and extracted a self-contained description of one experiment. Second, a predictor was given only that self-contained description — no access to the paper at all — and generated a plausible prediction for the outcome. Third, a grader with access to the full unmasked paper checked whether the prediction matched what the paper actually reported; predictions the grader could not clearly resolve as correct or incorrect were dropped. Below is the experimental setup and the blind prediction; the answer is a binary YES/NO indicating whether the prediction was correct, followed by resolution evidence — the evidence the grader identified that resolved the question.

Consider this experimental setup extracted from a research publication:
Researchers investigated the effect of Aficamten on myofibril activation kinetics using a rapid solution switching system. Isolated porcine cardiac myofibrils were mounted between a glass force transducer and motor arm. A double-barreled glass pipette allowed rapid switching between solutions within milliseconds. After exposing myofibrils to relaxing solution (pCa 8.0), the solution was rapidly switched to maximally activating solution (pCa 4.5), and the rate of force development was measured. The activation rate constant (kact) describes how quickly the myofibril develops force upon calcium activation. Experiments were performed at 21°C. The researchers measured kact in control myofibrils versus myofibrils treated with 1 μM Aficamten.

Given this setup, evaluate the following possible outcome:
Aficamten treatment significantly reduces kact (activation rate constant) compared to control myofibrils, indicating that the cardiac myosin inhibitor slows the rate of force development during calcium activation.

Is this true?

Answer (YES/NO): NO